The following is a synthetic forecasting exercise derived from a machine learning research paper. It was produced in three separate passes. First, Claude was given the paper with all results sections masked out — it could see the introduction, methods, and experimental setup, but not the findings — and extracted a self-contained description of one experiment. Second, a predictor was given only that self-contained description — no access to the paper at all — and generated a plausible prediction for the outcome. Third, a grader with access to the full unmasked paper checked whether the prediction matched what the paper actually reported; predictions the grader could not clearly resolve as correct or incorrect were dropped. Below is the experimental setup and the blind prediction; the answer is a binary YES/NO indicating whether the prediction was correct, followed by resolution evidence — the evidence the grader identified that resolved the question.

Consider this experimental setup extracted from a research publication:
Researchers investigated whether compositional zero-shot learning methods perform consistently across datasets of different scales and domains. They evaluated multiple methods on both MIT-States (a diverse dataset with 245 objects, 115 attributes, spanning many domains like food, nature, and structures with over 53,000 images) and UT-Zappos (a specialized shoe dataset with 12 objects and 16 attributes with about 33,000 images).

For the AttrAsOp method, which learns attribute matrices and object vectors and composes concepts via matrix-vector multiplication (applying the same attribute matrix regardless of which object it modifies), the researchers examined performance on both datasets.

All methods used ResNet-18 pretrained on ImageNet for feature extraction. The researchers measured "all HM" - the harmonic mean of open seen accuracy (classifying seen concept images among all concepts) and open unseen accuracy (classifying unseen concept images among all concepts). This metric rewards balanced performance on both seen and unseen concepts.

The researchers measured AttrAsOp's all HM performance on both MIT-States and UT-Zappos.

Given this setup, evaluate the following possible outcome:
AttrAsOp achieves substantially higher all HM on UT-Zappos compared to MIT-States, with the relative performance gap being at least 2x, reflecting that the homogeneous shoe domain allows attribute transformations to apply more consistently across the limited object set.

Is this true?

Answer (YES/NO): YES